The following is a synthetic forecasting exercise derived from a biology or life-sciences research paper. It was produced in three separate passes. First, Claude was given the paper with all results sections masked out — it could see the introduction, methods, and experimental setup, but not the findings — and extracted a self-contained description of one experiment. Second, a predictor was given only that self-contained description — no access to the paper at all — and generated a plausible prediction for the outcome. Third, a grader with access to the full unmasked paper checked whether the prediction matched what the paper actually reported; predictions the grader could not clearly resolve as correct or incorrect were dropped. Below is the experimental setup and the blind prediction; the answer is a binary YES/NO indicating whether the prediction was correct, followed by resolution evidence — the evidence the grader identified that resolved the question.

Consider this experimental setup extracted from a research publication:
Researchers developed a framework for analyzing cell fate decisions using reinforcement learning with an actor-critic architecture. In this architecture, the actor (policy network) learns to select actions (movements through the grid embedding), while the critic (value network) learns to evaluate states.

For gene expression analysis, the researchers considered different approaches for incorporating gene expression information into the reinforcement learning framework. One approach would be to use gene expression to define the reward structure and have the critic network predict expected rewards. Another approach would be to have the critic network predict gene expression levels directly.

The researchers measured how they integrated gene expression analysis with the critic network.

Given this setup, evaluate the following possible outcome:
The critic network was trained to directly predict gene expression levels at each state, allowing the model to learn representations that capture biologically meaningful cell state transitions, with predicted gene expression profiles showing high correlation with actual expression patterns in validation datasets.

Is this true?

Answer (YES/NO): NO